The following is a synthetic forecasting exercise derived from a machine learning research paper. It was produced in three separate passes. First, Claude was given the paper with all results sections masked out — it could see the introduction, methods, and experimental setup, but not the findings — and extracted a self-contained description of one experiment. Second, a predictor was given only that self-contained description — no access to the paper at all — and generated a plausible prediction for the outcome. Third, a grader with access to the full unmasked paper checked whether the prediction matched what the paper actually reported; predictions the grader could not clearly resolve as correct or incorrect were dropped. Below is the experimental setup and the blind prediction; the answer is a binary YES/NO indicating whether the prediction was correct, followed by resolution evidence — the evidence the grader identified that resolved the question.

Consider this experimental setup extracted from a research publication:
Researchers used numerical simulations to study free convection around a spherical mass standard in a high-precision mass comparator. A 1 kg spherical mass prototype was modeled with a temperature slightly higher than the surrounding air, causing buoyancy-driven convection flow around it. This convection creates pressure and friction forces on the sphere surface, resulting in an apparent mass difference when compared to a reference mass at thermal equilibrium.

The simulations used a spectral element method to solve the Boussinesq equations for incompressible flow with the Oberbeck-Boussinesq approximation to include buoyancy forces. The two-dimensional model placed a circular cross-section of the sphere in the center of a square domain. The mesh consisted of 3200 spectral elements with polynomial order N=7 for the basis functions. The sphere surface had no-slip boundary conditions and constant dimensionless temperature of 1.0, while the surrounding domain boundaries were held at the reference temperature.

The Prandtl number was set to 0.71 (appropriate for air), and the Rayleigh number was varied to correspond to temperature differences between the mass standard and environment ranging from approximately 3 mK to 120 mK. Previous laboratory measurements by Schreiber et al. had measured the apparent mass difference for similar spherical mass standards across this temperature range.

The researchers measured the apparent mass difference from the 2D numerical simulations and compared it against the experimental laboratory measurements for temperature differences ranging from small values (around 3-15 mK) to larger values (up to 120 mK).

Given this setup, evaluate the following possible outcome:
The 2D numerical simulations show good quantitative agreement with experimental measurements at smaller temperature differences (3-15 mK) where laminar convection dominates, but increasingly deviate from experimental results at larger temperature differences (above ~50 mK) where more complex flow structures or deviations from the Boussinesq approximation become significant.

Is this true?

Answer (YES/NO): NO